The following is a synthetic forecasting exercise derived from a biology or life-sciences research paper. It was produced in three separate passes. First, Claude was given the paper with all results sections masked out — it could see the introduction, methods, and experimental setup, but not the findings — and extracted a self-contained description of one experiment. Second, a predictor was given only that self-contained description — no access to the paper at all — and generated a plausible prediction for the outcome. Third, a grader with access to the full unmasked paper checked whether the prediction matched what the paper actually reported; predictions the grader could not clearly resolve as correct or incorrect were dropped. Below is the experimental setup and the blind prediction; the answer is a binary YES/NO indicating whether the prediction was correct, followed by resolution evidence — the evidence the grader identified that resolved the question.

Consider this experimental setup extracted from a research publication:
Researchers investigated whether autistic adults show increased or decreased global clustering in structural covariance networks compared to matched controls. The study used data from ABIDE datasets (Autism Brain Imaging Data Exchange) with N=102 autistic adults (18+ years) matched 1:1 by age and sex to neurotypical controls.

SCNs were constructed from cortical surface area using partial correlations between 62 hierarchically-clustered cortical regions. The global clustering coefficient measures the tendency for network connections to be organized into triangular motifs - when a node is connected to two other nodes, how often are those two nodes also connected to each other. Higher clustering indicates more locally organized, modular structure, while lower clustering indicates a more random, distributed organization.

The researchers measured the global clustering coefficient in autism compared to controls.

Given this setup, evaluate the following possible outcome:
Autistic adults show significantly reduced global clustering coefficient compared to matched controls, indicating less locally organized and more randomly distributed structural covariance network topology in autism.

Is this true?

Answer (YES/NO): NO